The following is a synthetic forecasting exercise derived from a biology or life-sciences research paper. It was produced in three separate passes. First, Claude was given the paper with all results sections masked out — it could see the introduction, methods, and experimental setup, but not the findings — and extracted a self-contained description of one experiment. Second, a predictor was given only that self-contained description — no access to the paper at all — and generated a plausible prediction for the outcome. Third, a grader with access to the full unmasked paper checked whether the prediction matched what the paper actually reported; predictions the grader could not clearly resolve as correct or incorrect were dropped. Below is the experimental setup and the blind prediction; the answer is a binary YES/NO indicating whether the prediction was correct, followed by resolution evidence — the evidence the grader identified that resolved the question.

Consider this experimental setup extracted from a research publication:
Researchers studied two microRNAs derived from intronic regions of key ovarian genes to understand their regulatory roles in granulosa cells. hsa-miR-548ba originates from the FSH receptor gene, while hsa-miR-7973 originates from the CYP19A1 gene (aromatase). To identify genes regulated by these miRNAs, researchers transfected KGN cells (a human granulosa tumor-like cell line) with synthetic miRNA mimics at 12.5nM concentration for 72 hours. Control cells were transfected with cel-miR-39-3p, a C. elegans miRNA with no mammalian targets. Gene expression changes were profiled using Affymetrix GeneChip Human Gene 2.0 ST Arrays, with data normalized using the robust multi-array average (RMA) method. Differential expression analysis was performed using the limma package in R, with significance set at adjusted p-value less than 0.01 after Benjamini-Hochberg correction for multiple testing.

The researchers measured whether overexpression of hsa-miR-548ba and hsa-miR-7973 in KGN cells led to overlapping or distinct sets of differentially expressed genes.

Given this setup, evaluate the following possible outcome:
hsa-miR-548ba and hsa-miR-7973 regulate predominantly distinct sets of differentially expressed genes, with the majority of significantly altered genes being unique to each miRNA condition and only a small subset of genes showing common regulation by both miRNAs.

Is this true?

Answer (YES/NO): NO